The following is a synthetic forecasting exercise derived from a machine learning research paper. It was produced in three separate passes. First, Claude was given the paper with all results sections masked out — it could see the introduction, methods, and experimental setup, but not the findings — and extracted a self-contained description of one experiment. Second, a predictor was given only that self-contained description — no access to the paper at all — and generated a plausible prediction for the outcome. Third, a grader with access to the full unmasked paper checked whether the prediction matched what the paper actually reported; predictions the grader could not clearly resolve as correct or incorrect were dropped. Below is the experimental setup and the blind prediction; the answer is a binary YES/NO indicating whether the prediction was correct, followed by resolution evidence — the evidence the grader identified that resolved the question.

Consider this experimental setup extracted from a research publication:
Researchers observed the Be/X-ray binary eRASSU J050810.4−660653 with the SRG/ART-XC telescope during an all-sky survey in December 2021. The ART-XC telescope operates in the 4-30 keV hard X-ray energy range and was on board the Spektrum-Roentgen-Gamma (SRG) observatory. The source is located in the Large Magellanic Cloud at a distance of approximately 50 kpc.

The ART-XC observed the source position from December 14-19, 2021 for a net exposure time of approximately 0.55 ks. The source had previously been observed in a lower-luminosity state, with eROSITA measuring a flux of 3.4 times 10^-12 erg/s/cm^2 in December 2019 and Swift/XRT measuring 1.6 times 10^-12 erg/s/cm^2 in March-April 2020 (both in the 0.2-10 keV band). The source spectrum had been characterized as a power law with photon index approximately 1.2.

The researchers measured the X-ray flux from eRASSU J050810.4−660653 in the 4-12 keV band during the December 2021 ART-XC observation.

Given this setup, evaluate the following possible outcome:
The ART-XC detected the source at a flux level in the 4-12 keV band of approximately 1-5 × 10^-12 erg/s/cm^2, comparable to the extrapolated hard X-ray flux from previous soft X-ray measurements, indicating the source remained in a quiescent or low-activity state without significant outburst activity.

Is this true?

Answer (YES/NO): NO